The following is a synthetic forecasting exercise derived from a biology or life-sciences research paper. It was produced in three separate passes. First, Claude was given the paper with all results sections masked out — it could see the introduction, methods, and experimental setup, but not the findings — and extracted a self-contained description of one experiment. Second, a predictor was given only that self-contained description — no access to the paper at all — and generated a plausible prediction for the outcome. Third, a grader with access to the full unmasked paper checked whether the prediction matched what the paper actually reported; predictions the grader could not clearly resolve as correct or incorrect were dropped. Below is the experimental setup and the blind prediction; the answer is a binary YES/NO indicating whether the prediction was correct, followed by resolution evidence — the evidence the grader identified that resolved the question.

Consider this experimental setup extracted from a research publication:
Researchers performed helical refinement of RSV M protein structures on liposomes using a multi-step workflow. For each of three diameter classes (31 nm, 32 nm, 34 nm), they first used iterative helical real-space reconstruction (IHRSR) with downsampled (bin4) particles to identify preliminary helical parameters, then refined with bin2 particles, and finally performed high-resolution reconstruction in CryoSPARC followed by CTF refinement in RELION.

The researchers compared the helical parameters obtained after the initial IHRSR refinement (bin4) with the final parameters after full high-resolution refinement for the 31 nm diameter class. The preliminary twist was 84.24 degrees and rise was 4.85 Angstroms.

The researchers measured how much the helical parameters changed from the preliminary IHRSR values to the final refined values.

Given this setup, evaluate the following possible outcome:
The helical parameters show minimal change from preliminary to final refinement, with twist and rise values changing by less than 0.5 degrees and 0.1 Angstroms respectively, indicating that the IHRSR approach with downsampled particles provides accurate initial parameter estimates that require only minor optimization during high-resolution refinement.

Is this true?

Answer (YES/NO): YES